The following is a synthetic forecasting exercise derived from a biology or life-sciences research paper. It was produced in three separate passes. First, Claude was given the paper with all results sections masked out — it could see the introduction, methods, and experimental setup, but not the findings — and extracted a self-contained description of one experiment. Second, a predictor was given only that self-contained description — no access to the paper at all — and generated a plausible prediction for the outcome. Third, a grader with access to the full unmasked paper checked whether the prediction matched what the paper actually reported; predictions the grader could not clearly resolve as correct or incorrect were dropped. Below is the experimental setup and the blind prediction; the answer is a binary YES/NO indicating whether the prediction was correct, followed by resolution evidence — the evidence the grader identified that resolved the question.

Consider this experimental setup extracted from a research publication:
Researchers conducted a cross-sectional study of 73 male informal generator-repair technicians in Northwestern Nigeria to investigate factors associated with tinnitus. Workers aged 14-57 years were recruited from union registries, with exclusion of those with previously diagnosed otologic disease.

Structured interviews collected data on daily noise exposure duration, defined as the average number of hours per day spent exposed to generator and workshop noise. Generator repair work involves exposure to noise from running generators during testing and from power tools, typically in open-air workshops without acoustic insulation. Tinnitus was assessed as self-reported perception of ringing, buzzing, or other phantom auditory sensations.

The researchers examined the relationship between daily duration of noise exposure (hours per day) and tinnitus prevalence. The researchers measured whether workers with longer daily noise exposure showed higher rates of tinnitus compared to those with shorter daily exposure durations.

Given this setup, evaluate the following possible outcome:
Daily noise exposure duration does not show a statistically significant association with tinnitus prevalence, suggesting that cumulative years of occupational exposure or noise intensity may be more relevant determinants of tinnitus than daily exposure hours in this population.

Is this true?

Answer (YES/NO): YES